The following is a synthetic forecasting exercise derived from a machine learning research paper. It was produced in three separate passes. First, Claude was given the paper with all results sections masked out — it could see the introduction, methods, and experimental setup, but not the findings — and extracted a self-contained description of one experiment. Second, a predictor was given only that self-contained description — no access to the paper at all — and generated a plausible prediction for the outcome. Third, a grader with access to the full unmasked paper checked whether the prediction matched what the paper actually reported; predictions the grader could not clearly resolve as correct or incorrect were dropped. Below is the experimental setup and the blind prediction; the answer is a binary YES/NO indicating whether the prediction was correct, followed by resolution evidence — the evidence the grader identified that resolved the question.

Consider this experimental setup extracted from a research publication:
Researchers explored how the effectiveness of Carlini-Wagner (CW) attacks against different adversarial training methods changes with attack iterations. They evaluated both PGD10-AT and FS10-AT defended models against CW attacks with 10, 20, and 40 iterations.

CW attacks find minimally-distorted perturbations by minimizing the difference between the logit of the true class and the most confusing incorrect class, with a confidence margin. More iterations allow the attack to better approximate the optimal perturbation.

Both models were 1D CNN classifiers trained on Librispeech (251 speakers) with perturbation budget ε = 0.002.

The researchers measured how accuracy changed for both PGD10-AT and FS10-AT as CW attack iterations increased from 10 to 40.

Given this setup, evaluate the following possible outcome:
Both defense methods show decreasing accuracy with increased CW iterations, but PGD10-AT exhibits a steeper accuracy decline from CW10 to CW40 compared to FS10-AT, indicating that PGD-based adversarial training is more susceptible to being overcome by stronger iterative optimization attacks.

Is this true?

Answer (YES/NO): NO